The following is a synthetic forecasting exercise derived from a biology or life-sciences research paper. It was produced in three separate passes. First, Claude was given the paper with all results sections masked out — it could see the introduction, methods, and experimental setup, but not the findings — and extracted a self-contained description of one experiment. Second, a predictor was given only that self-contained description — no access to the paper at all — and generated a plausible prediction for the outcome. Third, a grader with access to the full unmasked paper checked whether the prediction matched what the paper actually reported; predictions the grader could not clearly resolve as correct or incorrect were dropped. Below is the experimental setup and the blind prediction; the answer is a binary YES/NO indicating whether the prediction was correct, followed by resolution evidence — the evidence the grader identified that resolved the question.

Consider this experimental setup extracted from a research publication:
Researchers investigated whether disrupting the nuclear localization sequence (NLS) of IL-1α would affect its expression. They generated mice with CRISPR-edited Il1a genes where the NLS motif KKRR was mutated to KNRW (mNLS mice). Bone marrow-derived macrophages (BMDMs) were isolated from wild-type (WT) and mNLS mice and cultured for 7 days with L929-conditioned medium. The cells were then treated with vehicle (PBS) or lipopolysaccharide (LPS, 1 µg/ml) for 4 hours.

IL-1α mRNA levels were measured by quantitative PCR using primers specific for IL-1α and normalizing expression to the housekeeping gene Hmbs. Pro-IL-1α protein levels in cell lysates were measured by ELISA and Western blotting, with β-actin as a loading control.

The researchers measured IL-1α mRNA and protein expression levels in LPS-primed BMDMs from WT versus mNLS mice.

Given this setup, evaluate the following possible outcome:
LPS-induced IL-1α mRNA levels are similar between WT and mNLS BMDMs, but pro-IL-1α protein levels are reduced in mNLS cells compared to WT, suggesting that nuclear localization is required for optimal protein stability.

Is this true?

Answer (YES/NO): NO